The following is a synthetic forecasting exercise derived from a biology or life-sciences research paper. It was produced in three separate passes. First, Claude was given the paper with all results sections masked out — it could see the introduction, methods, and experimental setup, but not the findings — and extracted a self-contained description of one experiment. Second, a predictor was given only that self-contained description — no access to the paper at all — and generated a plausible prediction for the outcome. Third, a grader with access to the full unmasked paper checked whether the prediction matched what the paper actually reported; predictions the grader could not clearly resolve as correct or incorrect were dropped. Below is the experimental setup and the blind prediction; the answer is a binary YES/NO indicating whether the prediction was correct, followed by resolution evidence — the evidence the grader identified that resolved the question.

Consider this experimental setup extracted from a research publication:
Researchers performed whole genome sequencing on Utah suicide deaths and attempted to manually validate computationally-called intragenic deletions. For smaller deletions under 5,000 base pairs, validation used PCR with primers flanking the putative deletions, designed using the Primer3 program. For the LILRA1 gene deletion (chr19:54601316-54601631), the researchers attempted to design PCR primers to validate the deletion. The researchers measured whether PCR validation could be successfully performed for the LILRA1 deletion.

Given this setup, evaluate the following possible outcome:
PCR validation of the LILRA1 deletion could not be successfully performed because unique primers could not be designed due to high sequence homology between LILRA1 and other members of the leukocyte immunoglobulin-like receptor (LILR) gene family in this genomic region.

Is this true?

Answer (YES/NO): YES